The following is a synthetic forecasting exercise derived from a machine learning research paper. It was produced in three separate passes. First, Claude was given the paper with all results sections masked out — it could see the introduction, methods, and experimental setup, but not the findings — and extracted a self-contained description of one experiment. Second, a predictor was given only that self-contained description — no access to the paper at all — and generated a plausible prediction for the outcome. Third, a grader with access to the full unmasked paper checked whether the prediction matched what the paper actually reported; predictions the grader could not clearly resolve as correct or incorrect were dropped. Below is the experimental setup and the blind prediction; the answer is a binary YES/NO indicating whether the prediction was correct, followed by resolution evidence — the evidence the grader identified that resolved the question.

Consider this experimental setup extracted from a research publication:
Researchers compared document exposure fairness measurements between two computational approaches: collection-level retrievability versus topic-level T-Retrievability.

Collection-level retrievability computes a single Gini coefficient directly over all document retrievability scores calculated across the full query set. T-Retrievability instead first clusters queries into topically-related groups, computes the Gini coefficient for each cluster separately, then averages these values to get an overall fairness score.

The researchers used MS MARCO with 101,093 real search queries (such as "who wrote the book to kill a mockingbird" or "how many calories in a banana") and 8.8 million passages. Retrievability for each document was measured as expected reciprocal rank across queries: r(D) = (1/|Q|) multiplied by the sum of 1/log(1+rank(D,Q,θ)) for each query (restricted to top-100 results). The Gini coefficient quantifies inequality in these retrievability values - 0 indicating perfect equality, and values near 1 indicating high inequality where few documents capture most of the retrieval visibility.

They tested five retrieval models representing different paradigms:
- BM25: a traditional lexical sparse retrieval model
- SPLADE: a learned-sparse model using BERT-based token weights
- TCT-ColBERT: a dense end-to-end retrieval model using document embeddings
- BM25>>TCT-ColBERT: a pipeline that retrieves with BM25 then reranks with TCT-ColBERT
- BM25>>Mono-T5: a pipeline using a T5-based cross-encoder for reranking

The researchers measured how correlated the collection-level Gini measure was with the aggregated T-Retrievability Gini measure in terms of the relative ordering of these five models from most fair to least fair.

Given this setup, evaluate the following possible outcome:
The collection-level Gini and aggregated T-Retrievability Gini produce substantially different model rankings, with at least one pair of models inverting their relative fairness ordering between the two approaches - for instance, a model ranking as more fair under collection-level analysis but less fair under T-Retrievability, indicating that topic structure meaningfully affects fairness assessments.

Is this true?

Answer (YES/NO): YES